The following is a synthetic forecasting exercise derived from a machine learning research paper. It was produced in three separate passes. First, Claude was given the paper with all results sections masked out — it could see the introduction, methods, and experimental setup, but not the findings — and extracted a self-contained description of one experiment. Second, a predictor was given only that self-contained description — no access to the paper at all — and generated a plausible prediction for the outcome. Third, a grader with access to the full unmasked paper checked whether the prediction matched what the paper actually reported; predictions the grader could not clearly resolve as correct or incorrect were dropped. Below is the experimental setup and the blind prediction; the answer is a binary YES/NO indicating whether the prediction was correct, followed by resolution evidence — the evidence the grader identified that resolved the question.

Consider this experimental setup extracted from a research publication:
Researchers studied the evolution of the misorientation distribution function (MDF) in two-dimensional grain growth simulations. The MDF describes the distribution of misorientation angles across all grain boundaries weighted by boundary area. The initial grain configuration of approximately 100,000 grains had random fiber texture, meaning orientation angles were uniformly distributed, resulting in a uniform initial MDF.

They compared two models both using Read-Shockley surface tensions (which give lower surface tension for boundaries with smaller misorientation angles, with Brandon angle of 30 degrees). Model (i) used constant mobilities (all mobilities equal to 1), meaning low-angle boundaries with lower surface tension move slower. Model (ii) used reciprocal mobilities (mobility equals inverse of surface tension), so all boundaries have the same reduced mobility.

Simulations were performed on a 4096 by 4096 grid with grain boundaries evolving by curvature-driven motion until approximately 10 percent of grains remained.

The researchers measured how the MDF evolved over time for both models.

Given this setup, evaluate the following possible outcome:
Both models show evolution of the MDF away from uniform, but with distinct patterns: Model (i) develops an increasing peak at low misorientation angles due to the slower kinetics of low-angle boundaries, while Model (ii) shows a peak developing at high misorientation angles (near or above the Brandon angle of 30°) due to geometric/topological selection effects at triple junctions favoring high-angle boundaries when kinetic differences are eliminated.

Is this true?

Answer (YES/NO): NO